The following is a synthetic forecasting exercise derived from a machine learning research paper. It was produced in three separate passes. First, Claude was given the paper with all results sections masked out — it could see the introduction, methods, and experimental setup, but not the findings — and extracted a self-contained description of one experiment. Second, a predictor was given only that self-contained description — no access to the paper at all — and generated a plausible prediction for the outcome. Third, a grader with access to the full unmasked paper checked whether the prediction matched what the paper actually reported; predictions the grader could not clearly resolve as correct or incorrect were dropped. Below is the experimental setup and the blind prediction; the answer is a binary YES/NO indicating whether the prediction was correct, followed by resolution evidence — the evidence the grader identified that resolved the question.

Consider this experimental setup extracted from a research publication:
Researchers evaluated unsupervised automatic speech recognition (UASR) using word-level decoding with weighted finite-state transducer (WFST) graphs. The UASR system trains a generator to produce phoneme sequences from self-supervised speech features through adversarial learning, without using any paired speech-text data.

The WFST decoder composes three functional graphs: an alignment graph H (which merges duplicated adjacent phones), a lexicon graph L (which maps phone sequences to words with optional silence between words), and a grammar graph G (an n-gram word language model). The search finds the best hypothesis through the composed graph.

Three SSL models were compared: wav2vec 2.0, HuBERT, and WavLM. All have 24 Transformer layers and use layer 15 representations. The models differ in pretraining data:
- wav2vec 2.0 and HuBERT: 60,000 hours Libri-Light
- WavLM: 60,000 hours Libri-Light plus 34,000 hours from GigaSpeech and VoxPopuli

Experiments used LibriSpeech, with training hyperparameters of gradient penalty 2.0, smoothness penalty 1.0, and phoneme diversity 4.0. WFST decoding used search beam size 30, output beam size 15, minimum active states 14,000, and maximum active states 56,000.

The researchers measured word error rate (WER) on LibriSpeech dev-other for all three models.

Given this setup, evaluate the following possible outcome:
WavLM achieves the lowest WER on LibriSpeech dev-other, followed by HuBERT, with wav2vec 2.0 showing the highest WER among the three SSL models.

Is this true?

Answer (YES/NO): NO